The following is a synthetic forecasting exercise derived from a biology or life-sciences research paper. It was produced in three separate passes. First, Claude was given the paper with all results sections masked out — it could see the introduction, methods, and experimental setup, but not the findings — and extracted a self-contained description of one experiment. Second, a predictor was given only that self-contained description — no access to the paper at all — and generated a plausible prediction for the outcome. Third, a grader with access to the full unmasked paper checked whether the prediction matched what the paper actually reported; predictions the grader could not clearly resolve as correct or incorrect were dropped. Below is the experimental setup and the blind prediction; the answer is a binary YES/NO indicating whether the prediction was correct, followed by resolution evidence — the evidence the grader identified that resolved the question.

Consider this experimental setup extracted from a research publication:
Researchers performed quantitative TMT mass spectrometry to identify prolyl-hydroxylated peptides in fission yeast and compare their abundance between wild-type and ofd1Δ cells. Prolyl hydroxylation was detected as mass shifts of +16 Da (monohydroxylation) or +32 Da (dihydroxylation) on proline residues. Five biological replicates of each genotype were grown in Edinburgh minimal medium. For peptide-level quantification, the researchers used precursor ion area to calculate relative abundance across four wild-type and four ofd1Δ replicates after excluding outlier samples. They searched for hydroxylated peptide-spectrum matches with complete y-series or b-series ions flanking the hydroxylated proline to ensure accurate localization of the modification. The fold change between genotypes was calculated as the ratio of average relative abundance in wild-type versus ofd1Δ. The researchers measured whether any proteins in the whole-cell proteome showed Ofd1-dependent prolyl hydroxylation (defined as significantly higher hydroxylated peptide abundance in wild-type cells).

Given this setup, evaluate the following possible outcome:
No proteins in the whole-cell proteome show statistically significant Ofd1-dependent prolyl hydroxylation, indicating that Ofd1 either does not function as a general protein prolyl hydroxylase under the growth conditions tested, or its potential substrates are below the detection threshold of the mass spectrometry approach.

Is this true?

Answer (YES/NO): YES